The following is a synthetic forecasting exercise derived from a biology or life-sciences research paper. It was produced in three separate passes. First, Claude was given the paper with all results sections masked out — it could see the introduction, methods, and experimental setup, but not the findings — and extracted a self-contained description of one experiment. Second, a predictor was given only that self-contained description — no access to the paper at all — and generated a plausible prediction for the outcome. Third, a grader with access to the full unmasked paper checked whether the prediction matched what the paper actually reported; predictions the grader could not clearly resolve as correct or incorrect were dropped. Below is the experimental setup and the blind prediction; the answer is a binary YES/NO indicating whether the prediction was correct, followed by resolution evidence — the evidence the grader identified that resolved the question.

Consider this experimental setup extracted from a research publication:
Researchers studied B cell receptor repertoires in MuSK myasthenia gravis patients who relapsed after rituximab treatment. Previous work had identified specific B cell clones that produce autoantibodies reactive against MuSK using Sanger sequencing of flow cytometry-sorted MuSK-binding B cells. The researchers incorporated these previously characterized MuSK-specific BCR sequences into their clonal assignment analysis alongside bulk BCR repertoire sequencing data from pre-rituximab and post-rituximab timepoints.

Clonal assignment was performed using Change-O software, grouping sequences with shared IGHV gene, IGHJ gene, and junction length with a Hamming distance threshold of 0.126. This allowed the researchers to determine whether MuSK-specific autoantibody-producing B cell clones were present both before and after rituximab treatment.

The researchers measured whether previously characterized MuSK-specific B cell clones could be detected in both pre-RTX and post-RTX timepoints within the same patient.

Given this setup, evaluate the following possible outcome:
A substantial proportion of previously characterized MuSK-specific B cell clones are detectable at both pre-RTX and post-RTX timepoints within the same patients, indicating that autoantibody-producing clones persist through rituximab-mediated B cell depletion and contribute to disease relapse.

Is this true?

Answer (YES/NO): NO